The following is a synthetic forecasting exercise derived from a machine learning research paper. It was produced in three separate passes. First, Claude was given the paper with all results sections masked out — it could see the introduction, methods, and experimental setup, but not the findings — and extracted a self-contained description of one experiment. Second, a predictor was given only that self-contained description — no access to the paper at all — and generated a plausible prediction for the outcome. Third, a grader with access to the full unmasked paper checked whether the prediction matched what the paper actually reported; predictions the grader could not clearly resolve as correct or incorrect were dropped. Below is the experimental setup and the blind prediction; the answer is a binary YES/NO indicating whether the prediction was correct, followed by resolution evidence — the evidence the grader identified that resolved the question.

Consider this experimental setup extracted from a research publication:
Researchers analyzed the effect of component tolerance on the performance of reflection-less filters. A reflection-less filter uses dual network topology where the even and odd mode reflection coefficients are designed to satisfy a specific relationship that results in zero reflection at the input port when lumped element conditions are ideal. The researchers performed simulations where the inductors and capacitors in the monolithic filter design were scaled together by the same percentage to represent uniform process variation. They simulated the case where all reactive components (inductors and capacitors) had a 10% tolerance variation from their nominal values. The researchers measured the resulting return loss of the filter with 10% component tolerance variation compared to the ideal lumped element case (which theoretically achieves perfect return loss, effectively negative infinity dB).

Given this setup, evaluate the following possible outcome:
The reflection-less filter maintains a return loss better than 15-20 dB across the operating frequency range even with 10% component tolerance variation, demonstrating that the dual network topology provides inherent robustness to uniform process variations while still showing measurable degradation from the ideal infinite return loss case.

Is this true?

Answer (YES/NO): YES